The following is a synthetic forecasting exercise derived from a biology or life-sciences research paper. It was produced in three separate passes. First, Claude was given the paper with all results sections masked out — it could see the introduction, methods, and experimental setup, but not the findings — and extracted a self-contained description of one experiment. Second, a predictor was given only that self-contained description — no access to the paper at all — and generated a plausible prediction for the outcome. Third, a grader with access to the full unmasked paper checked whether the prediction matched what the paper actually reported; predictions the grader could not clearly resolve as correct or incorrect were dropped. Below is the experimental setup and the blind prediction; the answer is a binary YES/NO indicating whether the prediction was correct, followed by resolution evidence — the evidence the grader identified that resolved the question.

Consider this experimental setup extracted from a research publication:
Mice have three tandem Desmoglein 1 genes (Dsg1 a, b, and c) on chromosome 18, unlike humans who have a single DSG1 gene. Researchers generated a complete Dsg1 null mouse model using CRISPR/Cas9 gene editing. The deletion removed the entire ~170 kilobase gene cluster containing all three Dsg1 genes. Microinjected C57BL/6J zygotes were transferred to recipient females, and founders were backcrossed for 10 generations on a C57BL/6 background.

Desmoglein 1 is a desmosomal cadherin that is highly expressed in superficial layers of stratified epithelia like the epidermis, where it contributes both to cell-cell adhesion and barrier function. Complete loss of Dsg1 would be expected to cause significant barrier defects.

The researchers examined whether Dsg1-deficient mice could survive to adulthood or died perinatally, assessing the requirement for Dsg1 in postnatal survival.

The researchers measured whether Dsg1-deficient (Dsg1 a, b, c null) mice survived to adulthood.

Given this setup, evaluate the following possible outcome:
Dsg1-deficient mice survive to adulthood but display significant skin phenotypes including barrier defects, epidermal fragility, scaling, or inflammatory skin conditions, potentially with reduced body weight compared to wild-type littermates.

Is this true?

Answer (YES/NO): NO